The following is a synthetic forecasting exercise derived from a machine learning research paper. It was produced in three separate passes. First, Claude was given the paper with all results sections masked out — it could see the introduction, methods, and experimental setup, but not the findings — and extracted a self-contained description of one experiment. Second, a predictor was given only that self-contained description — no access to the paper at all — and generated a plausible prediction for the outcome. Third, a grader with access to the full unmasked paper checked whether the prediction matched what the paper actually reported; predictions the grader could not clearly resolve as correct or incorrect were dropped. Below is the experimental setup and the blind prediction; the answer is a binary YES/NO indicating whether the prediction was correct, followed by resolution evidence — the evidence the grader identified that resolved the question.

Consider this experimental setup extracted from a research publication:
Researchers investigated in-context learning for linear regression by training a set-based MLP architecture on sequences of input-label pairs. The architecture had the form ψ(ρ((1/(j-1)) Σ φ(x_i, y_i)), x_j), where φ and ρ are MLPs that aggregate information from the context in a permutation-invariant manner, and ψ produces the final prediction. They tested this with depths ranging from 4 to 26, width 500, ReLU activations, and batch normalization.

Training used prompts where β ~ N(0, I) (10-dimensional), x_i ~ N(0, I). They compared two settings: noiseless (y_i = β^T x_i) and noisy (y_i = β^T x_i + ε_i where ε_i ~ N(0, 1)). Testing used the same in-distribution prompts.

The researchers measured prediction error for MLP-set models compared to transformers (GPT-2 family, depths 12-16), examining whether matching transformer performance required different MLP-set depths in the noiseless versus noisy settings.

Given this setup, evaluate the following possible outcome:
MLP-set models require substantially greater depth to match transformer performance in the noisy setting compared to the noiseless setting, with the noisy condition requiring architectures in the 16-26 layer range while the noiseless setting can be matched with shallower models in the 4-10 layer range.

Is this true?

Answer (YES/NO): NO